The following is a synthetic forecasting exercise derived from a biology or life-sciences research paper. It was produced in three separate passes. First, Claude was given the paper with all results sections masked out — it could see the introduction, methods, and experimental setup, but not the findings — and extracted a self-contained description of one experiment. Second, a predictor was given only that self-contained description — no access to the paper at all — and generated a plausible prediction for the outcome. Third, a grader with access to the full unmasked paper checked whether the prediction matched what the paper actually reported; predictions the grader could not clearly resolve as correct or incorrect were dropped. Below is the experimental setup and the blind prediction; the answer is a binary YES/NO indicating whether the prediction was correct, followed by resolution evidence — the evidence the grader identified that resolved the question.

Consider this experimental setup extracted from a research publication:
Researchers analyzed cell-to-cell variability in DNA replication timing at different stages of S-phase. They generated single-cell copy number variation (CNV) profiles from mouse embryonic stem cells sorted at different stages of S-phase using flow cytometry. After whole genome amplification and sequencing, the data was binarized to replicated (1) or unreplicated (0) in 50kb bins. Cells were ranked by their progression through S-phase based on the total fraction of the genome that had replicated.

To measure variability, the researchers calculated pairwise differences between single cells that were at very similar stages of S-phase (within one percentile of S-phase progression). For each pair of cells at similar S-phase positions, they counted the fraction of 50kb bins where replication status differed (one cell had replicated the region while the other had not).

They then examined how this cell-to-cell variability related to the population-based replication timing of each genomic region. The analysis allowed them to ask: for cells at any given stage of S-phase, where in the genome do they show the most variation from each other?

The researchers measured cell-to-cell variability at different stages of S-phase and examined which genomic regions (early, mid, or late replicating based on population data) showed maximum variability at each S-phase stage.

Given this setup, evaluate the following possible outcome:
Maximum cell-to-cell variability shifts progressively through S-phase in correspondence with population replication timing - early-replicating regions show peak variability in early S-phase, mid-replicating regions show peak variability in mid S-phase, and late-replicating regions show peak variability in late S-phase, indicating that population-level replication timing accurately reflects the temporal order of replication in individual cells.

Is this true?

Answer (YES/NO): YES